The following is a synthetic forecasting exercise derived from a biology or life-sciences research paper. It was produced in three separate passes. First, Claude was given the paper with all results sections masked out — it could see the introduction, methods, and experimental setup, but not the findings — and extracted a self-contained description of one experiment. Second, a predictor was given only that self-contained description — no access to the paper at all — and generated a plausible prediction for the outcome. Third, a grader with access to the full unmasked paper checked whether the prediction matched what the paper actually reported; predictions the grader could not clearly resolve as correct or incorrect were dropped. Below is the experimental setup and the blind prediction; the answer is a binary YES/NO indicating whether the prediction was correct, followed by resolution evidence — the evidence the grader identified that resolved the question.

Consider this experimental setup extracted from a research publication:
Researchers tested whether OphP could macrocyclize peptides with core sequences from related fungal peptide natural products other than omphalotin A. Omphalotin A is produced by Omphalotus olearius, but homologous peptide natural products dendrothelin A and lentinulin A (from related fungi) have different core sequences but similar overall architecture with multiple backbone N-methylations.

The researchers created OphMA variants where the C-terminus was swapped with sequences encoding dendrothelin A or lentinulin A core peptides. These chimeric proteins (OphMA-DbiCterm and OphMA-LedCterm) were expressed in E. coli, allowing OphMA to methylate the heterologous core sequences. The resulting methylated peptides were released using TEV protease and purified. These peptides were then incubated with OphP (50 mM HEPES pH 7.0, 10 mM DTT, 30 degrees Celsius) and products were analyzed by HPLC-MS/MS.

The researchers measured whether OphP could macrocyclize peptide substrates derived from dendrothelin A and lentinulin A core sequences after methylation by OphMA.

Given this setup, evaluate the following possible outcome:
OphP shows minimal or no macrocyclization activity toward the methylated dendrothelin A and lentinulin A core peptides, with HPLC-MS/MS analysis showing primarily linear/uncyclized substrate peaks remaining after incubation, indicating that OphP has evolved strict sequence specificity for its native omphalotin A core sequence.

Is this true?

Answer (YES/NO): NO